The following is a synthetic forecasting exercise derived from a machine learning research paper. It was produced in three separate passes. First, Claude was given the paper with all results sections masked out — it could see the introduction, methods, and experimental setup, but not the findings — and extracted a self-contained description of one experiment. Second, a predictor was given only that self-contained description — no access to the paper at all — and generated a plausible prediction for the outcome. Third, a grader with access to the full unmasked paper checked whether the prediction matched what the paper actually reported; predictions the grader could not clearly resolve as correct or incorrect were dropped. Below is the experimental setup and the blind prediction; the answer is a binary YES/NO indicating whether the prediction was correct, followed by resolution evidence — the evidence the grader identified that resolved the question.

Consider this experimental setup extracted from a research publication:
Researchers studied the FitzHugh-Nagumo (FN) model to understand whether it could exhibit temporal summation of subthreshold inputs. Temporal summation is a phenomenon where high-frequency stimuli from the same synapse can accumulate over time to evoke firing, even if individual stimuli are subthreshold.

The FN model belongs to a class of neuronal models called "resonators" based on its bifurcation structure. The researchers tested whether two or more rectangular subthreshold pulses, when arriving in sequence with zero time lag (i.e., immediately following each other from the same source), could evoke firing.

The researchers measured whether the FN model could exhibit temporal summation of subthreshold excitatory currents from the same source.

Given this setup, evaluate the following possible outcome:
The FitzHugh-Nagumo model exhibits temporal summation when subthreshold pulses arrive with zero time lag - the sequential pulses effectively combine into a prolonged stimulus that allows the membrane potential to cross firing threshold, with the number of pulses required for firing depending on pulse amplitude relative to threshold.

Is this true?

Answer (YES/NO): NO